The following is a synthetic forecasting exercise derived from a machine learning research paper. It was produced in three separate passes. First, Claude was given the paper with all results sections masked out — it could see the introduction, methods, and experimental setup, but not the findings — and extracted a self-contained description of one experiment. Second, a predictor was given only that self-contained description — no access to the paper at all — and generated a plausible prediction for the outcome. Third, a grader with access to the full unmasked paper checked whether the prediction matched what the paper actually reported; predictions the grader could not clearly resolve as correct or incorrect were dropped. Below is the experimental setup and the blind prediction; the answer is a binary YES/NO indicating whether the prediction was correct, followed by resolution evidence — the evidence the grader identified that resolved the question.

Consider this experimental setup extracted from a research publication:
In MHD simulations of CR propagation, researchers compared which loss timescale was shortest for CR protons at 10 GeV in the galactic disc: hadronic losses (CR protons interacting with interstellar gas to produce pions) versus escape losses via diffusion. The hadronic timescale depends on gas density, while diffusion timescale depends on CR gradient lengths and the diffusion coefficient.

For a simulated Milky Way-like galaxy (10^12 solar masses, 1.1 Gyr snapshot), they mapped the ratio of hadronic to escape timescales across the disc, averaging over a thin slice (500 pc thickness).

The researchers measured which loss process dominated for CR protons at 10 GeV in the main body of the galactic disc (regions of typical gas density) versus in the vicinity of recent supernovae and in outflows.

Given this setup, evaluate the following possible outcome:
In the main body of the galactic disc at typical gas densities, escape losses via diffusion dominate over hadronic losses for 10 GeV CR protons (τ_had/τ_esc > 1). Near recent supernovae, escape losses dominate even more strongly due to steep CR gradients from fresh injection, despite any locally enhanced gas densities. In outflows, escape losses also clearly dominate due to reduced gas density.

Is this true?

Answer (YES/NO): NO